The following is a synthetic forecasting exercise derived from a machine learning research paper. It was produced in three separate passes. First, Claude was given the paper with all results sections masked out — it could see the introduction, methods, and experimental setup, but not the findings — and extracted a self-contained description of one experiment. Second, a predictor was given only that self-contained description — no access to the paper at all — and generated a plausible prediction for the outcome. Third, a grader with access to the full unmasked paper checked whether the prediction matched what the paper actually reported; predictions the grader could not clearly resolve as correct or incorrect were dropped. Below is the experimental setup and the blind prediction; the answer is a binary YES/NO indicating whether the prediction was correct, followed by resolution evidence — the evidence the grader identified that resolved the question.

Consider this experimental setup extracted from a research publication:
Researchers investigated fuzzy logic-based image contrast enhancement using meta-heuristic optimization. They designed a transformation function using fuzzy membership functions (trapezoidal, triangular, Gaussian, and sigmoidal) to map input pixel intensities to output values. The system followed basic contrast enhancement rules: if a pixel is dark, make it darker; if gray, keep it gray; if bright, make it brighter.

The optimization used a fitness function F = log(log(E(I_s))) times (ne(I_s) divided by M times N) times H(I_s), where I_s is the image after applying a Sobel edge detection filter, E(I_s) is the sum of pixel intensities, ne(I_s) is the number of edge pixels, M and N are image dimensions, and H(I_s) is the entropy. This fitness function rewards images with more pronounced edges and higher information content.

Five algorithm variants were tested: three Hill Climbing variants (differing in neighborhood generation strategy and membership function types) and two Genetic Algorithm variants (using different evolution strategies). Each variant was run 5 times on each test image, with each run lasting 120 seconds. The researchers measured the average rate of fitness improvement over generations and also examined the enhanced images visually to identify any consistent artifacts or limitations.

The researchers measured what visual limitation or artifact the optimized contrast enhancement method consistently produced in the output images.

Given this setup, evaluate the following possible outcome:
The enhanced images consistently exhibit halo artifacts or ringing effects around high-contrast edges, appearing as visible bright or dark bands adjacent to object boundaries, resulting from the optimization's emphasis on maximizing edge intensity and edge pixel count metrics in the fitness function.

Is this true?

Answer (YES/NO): NO